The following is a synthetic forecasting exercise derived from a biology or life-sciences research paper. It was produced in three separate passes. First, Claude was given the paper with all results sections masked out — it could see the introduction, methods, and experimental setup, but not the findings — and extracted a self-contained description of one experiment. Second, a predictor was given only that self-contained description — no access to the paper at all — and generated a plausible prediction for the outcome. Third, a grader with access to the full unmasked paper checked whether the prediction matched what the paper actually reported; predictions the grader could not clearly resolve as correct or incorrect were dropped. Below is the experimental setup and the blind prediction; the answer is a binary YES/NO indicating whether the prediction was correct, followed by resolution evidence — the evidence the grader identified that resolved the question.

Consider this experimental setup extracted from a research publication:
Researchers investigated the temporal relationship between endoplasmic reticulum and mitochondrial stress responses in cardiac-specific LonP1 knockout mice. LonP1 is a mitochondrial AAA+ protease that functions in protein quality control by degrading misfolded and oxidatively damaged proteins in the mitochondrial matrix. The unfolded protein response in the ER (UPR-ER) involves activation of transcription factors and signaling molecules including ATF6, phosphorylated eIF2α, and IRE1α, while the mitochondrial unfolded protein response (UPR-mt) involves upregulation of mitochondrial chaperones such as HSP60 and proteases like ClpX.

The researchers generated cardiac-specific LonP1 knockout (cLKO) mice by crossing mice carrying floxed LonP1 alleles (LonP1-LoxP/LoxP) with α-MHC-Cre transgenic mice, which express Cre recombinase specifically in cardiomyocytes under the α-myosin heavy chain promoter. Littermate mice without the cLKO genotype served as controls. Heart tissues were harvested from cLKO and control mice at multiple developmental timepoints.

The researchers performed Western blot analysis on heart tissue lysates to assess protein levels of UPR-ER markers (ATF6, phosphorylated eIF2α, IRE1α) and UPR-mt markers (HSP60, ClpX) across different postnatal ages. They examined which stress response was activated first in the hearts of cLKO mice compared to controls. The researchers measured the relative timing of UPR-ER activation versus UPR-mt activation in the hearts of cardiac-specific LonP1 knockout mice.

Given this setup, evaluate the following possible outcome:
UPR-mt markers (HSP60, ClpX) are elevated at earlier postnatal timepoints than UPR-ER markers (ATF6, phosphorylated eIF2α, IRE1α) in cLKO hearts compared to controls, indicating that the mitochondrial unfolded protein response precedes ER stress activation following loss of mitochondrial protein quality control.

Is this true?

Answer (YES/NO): NO